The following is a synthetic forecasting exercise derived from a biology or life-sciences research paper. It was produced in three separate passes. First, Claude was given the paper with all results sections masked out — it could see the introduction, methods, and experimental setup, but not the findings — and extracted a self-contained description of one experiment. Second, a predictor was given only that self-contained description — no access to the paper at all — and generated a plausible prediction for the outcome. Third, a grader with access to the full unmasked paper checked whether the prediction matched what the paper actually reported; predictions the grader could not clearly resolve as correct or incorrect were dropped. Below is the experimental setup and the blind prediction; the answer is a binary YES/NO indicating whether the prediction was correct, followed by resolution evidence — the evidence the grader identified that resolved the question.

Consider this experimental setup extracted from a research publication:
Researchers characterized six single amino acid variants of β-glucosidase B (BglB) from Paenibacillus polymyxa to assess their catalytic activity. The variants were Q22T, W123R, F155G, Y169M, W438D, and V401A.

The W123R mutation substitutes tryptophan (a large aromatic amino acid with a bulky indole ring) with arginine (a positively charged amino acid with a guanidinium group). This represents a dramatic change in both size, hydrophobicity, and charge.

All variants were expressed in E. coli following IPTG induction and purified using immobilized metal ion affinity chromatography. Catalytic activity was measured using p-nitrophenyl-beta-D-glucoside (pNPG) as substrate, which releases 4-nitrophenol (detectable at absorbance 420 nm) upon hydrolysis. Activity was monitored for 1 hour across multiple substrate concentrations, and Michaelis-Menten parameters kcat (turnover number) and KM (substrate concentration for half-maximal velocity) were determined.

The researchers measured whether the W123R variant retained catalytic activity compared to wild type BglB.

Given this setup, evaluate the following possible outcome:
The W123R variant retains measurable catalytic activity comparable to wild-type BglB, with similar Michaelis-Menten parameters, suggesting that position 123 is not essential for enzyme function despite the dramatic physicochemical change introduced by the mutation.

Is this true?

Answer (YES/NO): NO